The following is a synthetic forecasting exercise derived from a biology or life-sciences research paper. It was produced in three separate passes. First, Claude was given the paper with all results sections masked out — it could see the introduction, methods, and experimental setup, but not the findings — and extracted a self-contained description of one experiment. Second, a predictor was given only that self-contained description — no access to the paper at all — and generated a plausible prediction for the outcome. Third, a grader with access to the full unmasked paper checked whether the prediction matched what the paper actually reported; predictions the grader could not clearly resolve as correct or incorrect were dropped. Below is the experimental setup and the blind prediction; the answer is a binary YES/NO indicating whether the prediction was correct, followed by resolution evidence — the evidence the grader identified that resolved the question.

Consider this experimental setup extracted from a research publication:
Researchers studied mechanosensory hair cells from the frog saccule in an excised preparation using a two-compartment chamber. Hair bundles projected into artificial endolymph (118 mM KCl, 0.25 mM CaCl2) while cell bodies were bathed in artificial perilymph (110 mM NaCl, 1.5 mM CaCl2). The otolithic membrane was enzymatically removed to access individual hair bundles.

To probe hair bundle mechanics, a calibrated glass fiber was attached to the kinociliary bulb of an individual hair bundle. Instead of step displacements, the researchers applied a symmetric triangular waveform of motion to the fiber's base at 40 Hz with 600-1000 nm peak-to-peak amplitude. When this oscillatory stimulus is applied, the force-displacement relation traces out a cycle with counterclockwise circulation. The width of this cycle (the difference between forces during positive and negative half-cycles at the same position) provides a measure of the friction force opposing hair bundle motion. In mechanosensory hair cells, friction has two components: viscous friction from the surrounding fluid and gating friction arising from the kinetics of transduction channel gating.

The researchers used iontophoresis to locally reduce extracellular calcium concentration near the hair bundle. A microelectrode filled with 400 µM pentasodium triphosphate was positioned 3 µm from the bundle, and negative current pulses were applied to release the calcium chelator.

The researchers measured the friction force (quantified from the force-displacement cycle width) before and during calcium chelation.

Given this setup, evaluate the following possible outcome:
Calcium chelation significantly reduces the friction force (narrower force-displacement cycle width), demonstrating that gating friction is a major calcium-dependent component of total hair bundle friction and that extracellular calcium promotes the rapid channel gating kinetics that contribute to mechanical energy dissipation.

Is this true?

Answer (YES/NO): NO